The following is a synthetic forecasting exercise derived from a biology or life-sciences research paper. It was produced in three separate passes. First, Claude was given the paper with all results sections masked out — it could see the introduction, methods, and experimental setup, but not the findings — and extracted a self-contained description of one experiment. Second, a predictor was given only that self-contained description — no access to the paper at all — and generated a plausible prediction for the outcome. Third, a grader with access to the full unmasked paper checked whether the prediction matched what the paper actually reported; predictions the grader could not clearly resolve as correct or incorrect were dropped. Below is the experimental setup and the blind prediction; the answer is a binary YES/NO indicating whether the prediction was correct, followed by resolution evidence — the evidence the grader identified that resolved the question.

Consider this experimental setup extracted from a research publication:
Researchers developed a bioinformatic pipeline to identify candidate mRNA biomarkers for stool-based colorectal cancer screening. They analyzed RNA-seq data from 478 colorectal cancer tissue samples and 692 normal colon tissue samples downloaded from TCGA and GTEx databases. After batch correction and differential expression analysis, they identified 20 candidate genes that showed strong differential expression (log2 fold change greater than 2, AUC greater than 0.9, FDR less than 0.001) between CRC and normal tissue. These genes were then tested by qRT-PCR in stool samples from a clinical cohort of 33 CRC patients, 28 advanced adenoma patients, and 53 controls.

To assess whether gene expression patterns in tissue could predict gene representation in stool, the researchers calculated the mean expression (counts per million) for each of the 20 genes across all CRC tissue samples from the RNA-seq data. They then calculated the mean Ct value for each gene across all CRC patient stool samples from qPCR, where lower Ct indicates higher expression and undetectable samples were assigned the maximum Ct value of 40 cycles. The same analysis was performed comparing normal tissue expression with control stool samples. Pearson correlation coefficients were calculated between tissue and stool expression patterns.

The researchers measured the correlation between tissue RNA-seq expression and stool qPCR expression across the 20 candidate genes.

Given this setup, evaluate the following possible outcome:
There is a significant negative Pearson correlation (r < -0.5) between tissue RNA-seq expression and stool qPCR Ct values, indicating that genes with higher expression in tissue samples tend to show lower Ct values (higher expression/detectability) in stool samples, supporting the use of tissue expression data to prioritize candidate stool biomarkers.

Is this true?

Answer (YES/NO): YES